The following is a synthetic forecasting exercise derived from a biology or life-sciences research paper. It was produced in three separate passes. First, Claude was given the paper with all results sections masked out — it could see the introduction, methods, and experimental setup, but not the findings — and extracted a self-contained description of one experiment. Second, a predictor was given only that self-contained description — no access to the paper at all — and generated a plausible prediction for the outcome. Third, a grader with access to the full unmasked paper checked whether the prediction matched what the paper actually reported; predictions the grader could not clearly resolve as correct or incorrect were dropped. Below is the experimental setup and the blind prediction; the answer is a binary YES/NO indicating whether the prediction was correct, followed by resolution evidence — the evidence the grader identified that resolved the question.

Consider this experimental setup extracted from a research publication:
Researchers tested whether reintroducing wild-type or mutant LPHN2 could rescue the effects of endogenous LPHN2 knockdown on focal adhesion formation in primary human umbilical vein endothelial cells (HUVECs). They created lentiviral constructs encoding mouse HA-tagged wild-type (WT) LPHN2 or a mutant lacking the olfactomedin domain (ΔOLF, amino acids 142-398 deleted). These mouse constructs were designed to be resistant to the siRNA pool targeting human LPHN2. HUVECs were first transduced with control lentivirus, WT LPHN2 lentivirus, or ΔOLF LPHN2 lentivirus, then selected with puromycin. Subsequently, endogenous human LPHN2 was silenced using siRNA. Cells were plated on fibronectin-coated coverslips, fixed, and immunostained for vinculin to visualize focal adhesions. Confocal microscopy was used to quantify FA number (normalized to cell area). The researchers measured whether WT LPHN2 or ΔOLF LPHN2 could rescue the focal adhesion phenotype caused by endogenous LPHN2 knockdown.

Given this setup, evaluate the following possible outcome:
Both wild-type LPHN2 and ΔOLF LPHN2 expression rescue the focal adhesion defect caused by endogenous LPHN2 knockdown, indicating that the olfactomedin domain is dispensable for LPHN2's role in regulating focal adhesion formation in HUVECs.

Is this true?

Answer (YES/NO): NO